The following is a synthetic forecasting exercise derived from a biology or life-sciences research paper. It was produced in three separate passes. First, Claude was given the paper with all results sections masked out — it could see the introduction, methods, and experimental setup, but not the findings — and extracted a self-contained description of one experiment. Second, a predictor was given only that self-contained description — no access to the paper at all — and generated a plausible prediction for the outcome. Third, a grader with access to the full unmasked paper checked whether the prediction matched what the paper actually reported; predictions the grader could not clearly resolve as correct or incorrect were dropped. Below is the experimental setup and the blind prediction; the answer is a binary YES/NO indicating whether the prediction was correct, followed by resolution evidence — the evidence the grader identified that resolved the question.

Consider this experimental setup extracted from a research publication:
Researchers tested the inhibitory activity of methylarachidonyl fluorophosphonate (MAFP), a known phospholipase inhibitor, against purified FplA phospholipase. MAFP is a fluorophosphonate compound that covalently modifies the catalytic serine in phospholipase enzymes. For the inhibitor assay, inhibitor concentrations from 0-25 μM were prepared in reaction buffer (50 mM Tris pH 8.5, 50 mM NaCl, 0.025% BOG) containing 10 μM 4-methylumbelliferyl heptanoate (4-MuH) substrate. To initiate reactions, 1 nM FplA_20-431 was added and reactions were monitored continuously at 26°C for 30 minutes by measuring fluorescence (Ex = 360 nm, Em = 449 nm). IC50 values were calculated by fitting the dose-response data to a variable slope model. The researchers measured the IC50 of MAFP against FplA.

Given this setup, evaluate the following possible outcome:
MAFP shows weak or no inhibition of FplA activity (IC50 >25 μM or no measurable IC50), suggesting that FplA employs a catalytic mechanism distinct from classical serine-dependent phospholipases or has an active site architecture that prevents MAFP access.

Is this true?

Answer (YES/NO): NO